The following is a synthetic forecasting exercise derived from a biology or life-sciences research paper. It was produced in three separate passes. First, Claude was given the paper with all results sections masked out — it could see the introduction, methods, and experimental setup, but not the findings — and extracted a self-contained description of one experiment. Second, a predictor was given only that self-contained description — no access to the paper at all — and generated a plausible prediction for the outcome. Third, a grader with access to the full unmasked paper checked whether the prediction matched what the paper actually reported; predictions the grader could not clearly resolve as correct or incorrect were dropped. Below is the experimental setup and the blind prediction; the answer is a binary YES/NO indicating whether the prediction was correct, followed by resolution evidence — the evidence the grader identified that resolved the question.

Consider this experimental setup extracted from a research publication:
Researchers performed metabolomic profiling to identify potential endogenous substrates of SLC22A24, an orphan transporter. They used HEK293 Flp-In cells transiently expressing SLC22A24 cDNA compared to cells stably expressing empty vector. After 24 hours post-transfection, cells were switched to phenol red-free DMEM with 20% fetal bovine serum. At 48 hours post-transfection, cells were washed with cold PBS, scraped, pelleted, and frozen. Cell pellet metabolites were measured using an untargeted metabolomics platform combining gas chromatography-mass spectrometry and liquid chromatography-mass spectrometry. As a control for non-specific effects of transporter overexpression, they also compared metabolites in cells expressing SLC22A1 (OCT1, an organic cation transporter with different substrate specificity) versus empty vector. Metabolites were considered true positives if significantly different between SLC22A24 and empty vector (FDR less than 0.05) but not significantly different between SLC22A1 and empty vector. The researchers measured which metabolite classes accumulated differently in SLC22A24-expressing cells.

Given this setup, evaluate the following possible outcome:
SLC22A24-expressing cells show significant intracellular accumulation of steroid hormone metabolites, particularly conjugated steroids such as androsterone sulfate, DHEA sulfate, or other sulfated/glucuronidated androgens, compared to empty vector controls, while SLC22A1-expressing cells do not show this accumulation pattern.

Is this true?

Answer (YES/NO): NO